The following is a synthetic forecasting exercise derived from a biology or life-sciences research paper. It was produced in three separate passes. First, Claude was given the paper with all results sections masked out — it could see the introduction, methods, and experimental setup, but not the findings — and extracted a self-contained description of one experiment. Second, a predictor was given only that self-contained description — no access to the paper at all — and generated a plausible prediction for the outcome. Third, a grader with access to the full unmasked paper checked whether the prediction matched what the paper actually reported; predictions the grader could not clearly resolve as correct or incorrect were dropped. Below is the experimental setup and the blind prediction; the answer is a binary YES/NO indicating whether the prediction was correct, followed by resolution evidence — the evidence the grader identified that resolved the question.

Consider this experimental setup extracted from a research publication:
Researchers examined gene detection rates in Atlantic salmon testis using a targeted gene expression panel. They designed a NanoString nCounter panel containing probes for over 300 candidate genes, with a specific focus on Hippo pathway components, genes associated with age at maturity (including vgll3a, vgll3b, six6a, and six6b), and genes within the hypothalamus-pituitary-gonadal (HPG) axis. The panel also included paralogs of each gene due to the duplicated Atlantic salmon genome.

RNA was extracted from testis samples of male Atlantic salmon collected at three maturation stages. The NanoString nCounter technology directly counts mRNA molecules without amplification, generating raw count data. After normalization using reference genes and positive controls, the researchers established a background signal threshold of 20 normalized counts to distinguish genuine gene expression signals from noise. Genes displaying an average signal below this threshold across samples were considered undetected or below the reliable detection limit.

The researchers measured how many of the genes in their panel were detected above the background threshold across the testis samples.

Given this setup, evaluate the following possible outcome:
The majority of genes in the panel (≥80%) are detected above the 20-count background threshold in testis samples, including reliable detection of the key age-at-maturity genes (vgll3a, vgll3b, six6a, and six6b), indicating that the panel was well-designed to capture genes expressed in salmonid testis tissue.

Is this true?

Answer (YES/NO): NO